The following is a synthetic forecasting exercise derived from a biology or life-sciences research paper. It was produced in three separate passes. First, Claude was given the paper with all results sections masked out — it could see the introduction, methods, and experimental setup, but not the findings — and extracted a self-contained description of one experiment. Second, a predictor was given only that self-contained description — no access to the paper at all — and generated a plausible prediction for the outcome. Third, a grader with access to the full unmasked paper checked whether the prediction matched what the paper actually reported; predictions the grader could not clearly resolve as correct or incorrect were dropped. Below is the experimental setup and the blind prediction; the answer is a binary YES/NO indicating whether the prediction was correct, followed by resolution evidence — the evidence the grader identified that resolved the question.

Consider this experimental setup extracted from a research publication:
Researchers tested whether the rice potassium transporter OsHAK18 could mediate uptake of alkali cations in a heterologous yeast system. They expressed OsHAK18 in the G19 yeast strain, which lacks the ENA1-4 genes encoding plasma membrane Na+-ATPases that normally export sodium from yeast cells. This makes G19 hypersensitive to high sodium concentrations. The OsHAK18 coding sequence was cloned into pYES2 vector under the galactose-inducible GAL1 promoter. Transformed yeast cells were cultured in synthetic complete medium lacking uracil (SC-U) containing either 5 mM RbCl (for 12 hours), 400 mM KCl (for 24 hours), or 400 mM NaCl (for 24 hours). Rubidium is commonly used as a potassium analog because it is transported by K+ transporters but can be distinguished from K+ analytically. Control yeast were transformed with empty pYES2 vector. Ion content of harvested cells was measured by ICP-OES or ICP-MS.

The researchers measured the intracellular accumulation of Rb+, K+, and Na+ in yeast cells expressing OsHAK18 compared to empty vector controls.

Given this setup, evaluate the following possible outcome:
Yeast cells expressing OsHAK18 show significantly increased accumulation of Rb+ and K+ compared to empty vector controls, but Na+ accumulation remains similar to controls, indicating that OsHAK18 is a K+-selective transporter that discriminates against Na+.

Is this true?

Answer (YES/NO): NO